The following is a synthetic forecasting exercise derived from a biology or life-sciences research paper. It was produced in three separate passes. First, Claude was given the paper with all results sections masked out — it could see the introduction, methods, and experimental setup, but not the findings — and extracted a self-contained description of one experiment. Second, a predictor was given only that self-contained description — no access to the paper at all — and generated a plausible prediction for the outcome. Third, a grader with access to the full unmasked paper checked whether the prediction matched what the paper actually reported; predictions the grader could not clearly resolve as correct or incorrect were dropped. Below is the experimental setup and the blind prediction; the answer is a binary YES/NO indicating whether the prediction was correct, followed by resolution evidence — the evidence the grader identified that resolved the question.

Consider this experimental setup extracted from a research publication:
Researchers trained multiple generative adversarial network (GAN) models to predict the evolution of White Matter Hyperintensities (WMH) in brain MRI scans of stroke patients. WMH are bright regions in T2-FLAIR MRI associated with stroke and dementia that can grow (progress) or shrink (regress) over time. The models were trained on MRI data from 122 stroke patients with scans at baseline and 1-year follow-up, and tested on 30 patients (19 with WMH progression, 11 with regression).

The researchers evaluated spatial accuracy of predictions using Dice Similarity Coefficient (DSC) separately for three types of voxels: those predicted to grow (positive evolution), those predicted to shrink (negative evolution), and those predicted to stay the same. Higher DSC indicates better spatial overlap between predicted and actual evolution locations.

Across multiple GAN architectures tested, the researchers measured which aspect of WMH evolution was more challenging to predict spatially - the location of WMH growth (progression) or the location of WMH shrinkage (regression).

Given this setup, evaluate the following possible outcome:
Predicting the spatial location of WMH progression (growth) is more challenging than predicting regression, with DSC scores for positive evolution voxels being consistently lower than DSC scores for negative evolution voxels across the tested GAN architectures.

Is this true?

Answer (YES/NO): YES